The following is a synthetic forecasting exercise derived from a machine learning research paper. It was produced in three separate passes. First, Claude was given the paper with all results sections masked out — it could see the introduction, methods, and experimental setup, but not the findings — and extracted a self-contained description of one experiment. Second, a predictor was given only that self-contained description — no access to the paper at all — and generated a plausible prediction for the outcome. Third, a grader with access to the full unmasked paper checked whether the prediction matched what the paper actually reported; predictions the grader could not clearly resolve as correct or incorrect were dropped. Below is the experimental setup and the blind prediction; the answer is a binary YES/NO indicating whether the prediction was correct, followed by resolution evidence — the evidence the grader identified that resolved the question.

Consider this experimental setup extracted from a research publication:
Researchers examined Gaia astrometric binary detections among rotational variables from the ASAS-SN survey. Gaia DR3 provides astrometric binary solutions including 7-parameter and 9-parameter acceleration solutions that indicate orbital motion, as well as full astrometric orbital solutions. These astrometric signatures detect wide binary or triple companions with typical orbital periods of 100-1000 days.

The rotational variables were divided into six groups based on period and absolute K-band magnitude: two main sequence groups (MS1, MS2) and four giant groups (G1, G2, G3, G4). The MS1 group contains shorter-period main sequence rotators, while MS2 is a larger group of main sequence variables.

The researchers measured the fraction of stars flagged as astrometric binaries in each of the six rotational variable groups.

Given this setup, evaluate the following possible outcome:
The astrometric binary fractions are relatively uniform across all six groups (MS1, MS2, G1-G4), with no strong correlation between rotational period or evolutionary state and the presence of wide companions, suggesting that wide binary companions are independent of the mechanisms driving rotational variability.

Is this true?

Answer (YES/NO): NO